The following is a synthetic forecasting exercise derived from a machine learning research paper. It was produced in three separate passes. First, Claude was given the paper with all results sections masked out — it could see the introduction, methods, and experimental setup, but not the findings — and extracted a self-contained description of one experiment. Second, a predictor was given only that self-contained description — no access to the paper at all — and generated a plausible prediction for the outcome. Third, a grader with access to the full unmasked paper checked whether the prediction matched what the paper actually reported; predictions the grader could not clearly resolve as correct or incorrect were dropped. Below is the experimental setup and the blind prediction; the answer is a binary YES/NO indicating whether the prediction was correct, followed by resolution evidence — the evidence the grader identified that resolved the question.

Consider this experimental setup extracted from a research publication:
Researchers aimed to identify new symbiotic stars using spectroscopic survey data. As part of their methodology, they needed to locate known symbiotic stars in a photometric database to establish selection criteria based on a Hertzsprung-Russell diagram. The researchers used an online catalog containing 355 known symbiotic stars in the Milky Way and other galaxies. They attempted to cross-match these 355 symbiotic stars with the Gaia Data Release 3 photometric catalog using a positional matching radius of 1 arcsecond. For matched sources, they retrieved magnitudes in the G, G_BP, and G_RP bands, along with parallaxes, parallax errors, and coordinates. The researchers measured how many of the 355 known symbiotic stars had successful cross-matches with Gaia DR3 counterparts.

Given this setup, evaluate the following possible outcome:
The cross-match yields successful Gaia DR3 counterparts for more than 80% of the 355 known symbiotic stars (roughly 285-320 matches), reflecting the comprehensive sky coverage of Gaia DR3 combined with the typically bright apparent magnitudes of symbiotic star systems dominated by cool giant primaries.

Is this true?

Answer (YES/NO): YES